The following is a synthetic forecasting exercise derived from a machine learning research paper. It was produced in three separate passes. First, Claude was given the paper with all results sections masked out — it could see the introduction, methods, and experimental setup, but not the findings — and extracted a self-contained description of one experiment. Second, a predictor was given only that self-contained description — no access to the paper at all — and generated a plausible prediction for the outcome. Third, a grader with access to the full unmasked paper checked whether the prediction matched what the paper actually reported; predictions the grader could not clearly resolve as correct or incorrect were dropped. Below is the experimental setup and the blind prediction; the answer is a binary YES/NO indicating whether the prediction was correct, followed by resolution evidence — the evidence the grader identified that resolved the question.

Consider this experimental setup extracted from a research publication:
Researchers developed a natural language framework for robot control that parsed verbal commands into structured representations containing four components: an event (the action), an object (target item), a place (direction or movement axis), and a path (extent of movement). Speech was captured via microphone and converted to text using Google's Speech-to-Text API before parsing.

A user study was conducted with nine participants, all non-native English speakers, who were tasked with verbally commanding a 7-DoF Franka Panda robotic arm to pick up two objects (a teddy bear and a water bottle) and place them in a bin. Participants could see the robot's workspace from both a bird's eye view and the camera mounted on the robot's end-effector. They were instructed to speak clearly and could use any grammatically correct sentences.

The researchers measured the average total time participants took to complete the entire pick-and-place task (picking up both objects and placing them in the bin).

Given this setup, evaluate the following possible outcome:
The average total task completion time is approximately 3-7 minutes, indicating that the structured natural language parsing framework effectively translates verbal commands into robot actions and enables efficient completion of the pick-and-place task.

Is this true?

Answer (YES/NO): NO